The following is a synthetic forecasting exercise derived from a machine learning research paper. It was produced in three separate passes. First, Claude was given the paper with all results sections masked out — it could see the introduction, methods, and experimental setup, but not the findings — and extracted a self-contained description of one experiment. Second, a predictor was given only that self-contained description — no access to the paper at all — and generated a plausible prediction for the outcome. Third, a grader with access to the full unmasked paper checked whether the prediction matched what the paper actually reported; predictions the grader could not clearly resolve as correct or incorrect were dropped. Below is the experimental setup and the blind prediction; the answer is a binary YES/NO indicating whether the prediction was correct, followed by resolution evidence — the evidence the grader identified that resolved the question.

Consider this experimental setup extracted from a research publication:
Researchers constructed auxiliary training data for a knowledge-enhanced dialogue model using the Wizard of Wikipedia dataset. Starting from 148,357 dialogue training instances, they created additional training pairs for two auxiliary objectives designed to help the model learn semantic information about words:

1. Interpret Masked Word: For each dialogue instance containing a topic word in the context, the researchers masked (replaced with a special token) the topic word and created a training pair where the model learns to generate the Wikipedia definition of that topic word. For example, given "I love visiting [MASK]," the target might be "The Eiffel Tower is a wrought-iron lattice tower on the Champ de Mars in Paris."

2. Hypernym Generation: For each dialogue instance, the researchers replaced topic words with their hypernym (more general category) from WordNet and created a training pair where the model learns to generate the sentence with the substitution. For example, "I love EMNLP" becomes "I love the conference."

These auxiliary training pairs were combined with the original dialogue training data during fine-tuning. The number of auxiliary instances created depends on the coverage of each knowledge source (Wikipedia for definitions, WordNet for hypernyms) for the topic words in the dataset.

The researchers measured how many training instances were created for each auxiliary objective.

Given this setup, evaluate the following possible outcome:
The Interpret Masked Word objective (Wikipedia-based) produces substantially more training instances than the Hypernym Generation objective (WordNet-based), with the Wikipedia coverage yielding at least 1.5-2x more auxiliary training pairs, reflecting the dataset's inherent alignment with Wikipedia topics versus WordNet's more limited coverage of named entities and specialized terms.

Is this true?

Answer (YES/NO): NO